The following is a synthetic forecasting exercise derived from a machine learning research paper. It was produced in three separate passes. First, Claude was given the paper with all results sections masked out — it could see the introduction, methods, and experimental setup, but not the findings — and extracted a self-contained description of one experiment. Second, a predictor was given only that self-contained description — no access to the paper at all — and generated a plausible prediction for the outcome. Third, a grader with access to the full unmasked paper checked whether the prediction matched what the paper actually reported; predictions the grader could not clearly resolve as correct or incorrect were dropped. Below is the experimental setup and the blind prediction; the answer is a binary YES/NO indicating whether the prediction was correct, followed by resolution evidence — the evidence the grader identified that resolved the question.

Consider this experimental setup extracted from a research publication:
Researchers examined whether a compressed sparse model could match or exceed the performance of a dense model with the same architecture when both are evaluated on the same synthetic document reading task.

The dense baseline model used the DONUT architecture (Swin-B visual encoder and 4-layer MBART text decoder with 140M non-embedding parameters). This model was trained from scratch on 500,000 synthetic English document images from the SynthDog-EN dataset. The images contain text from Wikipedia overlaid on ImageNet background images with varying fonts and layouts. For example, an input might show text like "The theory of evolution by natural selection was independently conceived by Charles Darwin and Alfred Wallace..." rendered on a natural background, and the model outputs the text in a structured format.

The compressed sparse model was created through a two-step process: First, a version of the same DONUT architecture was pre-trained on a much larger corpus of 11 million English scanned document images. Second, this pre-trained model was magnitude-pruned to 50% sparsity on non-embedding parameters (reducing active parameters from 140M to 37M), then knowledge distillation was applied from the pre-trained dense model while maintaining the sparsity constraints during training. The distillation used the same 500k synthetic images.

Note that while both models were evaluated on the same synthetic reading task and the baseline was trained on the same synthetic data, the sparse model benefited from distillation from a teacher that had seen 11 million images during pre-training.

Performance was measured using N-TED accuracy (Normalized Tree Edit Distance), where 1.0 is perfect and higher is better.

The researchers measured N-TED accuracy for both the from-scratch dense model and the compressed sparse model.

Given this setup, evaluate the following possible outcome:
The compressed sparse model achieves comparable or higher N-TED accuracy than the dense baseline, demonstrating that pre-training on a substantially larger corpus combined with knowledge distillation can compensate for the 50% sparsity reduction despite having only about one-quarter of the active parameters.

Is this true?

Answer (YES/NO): YES